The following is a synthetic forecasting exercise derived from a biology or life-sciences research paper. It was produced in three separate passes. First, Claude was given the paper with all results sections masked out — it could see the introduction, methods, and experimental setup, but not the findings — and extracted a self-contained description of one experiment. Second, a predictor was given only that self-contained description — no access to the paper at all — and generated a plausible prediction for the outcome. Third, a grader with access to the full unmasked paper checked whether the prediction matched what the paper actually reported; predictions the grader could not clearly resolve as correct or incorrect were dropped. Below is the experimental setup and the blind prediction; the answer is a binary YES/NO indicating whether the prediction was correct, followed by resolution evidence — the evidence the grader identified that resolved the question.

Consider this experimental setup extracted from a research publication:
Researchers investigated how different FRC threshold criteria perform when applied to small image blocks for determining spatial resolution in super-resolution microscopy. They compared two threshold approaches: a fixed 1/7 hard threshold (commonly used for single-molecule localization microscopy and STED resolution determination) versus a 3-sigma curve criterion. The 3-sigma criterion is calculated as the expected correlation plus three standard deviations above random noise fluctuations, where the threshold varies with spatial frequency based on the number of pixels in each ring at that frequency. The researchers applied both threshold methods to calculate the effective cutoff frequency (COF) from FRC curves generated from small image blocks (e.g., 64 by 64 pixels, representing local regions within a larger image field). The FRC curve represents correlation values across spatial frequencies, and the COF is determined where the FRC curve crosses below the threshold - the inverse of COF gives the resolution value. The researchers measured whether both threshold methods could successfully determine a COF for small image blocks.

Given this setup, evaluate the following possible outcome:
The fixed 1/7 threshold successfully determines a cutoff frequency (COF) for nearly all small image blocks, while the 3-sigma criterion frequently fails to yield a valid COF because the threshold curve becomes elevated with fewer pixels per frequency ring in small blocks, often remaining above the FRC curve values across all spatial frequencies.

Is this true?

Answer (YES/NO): NO